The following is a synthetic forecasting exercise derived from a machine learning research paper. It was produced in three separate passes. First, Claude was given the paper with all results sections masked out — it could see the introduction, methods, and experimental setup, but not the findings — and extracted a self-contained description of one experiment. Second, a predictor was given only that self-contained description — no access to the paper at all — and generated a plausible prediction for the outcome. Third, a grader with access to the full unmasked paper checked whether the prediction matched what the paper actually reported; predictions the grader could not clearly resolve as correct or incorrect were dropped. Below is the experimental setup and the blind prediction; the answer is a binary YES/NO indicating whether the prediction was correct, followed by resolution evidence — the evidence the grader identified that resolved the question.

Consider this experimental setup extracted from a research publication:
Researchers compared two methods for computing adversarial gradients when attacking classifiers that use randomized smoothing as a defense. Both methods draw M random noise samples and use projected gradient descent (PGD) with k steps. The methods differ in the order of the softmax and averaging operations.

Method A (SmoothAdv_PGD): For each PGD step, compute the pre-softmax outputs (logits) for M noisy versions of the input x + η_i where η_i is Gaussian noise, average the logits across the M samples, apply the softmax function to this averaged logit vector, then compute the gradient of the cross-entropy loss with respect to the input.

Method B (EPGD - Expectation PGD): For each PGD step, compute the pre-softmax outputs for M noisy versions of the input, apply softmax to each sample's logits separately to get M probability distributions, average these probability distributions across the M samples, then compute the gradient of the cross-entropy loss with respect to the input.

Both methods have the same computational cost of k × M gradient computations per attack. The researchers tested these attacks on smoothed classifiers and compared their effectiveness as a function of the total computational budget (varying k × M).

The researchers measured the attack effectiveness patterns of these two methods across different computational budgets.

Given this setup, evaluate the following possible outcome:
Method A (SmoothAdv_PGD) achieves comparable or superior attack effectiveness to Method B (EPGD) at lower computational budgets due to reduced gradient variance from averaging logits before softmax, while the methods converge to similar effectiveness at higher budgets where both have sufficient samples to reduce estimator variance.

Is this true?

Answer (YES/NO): NO